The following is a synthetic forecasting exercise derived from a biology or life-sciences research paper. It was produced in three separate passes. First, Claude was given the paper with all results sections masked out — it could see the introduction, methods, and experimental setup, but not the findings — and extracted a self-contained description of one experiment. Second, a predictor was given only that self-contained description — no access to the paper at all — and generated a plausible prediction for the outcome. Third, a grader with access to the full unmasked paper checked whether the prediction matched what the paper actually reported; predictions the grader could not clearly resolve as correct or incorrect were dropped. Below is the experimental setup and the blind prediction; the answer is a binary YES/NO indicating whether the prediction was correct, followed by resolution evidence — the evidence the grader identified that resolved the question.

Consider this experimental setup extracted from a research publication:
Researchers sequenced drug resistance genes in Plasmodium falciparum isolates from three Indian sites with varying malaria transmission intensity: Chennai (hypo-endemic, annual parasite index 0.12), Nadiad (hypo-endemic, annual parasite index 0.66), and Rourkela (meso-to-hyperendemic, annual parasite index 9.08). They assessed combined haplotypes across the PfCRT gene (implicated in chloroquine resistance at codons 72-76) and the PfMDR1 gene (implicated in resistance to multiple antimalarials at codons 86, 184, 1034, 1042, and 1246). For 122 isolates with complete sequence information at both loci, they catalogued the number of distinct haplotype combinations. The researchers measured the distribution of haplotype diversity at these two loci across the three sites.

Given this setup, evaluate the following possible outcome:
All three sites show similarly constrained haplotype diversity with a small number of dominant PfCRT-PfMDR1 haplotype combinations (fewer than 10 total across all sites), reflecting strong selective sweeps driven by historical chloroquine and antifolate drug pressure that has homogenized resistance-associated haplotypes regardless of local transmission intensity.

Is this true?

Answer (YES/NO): NO